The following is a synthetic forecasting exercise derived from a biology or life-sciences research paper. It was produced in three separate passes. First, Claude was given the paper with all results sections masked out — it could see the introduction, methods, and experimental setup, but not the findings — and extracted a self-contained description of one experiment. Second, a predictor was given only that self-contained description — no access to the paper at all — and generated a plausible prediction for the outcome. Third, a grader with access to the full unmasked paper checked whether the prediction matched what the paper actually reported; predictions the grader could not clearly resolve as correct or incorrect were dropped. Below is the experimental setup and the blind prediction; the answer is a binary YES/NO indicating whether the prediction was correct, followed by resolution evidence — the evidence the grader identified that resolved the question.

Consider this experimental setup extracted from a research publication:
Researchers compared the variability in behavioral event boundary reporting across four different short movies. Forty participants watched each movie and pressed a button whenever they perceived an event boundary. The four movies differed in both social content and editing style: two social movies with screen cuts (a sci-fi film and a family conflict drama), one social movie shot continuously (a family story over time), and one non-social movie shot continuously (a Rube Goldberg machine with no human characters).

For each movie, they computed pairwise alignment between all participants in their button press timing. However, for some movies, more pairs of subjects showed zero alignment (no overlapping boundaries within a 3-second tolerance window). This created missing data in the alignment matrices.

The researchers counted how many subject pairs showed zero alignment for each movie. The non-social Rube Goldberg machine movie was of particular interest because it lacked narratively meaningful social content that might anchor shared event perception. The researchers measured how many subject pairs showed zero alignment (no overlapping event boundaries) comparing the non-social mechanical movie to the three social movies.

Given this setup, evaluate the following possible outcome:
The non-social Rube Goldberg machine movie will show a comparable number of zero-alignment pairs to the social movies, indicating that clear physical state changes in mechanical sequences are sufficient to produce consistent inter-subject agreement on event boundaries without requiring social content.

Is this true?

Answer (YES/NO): NO